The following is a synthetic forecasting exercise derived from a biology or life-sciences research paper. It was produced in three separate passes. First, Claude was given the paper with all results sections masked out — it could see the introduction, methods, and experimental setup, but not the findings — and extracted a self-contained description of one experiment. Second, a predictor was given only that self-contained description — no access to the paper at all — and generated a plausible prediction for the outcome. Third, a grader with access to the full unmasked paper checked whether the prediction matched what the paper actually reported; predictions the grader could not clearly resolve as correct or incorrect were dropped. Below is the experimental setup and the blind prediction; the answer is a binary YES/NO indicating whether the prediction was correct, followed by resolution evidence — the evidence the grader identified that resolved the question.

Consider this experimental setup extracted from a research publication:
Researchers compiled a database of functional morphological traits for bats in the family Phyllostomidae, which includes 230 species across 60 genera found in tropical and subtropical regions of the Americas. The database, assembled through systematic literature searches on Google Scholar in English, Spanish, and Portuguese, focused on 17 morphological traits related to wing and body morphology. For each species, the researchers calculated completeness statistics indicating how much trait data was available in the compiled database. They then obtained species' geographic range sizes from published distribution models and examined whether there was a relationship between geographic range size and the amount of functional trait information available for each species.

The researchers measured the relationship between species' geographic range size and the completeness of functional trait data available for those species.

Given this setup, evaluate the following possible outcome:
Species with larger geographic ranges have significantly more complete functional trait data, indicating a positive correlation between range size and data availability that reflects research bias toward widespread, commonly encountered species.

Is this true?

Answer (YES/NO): NO